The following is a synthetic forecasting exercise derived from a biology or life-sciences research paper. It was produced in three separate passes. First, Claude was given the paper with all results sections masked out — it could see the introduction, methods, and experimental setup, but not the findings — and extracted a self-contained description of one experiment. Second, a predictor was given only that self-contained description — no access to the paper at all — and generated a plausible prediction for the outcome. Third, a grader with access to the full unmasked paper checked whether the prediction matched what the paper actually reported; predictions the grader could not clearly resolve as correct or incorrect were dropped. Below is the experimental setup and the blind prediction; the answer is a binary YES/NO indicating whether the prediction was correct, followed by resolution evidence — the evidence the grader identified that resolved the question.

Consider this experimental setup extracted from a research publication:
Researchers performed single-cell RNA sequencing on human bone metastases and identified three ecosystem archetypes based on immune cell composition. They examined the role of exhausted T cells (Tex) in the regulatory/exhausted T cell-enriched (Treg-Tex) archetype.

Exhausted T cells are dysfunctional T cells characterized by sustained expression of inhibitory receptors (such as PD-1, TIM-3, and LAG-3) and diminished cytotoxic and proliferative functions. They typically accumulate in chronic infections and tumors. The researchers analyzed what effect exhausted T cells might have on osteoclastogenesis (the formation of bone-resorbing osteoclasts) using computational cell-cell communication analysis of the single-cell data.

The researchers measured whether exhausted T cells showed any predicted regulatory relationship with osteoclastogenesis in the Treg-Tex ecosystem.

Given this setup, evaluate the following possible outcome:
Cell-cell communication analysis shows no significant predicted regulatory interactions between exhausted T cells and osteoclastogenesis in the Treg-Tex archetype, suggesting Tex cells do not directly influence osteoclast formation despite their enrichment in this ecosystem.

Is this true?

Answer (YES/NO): NO